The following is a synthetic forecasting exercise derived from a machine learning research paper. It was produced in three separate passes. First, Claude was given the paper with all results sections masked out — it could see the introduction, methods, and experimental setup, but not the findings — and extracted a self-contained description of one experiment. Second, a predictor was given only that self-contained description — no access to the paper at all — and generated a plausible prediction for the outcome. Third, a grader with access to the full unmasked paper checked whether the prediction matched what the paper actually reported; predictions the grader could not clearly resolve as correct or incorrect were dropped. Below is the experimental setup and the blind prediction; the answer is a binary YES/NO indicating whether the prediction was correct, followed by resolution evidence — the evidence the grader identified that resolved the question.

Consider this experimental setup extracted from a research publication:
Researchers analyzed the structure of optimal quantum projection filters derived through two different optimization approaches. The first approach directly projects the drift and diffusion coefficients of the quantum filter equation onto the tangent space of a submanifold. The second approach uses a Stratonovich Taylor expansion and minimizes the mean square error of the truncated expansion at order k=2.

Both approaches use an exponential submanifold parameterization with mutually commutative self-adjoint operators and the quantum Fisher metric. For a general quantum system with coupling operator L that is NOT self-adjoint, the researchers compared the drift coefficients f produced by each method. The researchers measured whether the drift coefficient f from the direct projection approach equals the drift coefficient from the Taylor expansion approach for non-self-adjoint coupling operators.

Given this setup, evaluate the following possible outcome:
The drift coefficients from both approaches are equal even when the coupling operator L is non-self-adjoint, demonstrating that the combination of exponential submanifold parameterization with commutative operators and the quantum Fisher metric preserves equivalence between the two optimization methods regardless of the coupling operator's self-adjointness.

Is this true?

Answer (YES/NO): NO